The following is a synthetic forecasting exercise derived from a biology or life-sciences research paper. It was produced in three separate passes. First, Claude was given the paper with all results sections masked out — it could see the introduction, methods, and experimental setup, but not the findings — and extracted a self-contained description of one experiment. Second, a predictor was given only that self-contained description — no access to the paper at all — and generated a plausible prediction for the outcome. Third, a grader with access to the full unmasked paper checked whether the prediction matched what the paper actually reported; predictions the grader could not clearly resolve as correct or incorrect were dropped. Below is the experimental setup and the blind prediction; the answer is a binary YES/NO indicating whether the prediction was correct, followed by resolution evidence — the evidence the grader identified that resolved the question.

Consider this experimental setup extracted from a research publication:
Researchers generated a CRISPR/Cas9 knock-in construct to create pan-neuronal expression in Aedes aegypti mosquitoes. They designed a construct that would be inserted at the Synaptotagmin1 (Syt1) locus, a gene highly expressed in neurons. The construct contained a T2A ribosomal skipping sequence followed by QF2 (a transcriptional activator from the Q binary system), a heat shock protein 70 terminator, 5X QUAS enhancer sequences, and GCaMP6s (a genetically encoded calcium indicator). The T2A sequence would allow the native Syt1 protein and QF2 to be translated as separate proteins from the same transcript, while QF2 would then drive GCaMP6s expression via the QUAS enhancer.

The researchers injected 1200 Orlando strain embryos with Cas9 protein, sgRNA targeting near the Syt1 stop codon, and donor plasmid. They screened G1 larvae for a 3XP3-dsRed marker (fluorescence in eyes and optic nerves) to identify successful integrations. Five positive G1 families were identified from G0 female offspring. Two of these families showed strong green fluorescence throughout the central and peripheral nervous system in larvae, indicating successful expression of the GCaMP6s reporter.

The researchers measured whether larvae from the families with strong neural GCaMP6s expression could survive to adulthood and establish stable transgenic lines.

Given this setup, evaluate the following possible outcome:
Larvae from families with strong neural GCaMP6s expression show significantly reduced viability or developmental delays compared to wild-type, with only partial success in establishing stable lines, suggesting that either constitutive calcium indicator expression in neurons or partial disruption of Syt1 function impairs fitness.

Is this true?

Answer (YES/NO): NO